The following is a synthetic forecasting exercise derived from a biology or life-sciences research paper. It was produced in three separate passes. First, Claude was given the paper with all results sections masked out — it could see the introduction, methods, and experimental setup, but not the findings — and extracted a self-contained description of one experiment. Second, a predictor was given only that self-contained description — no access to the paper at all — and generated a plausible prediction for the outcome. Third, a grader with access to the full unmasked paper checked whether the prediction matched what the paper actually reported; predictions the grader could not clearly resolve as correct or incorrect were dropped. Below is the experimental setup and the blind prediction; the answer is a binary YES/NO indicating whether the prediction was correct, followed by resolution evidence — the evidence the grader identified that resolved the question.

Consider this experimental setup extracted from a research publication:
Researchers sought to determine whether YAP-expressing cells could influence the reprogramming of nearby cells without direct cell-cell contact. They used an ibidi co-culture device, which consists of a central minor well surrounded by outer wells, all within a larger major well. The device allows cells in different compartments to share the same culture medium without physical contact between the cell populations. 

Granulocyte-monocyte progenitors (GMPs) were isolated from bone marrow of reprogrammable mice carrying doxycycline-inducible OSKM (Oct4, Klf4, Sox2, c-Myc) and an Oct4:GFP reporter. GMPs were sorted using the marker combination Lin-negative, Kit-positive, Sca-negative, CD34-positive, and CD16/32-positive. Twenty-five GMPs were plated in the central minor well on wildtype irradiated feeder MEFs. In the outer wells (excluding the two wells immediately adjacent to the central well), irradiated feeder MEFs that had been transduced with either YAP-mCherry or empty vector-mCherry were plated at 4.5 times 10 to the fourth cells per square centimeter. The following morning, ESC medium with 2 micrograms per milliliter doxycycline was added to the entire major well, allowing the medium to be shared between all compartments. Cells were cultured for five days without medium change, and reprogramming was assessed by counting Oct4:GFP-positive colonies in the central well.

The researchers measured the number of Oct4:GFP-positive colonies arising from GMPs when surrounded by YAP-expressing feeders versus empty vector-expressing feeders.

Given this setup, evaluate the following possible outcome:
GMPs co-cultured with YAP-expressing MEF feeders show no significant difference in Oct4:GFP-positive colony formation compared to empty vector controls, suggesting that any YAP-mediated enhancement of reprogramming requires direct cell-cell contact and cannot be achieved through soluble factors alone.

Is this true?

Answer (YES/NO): NO